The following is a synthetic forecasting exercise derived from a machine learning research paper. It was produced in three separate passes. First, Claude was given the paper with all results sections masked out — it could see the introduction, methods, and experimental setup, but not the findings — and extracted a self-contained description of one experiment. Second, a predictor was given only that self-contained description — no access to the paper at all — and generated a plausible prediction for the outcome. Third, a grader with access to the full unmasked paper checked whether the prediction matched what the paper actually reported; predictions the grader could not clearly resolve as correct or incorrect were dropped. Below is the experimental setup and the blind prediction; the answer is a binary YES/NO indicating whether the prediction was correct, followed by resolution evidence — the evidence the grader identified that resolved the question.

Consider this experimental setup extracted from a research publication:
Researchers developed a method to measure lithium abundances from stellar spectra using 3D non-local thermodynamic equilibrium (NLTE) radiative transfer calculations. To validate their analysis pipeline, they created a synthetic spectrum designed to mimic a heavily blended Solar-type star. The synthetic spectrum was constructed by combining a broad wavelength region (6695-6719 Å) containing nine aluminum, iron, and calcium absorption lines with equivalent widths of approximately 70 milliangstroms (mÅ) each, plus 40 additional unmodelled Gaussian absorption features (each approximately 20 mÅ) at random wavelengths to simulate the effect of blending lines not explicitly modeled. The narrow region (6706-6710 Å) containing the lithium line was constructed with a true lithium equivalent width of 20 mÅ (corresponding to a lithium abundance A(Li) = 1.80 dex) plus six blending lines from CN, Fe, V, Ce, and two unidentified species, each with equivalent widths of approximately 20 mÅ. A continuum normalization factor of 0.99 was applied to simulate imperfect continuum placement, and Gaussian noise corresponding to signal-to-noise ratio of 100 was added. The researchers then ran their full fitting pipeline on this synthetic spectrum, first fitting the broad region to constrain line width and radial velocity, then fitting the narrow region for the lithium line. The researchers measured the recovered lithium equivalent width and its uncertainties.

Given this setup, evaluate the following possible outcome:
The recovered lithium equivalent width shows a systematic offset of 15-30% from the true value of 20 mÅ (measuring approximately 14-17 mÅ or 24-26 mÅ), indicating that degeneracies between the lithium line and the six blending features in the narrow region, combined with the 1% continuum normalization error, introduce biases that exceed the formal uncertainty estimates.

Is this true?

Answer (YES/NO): YES